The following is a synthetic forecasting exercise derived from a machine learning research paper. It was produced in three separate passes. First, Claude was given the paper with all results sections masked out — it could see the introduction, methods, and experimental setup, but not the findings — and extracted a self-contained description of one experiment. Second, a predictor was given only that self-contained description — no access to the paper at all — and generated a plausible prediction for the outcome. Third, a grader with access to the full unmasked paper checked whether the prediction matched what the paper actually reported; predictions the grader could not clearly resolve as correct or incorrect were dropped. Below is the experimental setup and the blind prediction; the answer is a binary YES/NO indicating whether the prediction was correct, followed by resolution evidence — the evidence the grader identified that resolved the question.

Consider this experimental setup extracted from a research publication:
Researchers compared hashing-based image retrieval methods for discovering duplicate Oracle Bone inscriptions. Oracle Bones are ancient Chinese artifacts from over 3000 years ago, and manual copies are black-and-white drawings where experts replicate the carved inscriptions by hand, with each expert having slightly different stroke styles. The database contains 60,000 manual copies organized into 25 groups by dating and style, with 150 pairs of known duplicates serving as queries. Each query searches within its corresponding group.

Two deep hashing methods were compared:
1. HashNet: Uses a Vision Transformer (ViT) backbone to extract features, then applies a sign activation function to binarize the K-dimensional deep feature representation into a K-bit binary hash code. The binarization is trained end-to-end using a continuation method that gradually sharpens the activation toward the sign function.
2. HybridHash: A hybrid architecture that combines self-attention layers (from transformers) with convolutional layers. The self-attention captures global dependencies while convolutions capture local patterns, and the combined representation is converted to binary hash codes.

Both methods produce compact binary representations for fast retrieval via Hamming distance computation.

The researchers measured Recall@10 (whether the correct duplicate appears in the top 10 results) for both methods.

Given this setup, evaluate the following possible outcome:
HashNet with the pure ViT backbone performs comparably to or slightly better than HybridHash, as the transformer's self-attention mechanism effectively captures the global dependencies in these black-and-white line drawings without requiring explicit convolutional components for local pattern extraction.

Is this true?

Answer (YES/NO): NO